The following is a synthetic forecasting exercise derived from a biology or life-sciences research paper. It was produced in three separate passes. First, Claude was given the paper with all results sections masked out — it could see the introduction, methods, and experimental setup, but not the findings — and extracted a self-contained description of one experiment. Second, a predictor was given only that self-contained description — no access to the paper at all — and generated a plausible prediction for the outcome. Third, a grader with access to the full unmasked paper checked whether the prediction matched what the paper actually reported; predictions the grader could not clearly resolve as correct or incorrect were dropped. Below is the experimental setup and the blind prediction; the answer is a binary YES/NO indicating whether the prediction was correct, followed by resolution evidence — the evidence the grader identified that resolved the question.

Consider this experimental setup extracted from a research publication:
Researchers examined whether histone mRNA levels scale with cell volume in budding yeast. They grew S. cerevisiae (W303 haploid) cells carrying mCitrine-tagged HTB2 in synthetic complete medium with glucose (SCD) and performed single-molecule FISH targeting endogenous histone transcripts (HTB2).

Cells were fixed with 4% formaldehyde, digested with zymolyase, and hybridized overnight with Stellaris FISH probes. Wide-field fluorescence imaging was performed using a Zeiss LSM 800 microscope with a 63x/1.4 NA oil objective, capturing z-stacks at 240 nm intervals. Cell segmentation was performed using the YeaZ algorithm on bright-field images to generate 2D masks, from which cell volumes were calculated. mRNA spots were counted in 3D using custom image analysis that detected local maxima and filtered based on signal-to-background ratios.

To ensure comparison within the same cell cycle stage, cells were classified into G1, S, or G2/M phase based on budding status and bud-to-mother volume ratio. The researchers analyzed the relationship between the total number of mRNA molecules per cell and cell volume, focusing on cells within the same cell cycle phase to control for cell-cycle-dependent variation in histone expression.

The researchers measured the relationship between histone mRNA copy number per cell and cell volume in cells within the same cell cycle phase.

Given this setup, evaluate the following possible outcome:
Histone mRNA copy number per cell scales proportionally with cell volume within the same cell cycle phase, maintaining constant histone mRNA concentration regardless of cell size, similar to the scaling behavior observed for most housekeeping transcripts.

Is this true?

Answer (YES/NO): NO